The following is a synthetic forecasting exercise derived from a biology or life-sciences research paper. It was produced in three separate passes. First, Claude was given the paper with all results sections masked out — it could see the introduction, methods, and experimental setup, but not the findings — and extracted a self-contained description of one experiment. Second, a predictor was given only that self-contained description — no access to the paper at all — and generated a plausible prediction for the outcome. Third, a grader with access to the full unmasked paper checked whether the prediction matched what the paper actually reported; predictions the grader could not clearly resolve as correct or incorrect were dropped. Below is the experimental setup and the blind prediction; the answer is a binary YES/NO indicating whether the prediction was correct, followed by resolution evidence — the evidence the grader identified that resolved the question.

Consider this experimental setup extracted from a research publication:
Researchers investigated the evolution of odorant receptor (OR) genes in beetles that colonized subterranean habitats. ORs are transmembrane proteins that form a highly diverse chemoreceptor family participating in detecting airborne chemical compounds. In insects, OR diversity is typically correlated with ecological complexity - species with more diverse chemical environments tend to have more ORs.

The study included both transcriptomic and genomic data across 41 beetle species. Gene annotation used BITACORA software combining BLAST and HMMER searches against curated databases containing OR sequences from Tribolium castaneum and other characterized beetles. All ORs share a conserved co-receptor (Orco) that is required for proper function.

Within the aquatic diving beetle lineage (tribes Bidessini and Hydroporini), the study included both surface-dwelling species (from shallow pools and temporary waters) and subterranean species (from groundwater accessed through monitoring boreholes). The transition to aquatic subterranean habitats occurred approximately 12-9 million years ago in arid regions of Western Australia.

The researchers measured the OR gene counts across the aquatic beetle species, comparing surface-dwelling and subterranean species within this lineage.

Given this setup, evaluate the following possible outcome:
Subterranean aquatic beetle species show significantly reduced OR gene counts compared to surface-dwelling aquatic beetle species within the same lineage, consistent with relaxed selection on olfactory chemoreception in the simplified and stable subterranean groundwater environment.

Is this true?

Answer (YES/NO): NO